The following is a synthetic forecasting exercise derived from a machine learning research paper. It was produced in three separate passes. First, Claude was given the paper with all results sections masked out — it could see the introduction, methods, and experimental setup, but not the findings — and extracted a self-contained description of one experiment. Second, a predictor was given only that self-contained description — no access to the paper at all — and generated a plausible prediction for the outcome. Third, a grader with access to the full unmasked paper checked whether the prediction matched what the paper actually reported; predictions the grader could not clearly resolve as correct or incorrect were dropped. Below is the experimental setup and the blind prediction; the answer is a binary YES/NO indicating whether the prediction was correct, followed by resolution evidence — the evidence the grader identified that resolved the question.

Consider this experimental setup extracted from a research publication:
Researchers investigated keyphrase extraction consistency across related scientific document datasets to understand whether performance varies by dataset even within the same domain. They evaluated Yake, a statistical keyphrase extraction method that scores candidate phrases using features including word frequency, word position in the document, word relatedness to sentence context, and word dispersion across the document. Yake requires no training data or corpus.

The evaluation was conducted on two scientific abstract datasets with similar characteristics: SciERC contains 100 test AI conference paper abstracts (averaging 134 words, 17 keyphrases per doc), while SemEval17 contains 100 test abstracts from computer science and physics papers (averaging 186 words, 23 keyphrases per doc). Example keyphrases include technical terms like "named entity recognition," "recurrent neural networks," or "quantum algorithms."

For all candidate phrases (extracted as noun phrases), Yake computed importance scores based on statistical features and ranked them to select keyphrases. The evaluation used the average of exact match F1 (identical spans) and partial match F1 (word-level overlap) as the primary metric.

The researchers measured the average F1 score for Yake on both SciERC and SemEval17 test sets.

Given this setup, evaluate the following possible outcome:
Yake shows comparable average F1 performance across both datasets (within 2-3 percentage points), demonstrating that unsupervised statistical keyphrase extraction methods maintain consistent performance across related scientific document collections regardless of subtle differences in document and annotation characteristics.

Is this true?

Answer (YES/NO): NO